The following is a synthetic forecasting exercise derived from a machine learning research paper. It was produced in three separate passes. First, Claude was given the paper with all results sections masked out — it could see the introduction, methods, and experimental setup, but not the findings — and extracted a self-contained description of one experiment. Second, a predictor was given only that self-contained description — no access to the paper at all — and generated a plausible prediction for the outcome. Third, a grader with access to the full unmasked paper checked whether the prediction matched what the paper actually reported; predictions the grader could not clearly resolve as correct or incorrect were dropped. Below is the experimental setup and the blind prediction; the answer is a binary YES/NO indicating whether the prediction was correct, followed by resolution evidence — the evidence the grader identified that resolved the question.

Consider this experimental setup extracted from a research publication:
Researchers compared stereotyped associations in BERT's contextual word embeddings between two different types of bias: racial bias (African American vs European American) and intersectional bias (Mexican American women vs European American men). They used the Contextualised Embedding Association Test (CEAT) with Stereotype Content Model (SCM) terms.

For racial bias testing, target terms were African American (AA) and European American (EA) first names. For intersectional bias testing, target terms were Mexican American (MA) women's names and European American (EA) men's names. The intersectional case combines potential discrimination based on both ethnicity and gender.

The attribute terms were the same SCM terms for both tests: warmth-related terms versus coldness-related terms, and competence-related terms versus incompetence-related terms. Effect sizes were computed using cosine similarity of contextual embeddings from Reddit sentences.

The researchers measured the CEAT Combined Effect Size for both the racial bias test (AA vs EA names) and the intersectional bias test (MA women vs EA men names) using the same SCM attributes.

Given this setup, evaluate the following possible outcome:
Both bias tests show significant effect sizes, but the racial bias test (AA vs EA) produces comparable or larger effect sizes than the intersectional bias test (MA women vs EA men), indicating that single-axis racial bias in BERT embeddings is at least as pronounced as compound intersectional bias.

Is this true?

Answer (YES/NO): YES